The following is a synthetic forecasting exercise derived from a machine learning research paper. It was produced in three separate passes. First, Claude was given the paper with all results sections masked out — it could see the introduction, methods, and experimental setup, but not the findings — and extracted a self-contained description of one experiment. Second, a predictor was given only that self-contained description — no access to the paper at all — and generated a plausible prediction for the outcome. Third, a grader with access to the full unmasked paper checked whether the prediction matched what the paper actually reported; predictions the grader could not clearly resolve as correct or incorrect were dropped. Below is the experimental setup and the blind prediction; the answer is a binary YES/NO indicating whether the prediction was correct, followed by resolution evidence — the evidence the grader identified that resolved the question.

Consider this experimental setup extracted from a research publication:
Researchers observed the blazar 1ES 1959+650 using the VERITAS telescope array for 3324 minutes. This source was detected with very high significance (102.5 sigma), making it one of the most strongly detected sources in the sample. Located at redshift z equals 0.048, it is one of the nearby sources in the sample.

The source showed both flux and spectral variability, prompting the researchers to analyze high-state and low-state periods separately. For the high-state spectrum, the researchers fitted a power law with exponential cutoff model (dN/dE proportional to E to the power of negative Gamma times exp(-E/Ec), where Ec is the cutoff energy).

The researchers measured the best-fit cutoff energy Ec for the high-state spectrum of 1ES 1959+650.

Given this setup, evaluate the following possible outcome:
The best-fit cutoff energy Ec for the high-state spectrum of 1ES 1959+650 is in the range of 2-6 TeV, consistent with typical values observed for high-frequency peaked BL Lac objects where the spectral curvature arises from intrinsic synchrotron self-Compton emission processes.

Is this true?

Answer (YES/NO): YES